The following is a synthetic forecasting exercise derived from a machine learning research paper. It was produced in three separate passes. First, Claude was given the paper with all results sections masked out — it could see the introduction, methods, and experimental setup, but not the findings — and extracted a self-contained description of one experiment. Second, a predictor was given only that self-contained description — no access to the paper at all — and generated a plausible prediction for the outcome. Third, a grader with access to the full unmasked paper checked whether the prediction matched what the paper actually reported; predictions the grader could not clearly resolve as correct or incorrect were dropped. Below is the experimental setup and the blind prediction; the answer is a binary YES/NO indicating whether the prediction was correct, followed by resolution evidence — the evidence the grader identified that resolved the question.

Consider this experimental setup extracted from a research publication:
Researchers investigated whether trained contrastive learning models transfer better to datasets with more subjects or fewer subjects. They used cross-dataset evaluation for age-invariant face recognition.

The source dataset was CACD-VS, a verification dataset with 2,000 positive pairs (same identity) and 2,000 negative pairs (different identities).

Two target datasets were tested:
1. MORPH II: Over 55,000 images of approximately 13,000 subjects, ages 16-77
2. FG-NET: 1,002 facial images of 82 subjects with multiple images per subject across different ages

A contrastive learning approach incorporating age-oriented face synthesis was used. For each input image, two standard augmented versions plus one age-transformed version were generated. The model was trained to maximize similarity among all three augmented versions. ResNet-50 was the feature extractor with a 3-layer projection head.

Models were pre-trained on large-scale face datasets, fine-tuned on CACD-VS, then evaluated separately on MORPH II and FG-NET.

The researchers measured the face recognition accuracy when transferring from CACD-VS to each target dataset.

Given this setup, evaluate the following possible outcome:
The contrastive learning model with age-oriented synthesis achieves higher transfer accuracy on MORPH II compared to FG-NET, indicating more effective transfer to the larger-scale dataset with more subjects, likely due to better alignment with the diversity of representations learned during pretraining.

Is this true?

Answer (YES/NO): YES